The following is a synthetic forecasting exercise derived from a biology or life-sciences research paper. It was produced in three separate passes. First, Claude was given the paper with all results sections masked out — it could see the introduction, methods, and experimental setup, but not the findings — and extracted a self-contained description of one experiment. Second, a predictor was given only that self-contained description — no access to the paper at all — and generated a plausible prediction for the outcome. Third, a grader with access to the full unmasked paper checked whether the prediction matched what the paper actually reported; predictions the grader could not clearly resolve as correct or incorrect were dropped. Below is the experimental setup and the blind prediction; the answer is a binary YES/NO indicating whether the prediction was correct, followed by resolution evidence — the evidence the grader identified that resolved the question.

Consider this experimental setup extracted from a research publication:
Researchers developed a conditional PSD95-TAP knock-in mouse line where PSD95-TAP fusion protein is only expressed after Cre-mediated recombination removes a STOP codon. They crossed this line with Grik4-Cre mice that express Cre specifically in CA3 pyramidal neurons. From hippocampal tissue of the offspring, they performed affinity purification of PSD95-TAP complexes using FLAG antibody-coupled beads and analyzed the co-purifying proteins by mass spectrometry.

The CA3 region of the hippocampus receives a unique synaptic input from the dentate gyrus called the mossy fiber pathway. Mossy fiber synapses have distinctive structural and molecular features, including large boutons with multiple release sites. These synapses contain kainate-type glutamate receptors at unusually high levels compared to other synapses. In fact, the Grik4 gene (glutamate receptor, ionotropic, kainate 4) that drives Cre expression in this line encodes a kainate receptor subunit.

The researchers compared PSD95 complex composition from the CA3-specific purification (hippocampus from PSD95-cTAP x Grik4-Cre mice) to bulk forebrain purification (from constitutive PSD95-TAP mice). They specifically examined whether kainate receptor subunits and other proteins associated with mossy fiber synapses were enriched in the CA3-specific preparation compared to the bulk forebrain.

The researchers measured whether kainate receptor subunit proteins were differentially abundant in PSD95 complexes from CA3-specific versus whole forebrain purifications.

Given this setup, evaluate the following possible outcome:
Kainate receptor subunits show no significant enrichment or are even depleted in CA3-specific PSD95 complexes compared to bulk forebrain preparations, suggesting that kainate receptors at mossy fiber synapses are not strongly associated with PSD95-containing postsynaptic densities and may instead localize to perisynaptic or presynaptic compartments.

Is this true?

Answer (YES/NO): NO